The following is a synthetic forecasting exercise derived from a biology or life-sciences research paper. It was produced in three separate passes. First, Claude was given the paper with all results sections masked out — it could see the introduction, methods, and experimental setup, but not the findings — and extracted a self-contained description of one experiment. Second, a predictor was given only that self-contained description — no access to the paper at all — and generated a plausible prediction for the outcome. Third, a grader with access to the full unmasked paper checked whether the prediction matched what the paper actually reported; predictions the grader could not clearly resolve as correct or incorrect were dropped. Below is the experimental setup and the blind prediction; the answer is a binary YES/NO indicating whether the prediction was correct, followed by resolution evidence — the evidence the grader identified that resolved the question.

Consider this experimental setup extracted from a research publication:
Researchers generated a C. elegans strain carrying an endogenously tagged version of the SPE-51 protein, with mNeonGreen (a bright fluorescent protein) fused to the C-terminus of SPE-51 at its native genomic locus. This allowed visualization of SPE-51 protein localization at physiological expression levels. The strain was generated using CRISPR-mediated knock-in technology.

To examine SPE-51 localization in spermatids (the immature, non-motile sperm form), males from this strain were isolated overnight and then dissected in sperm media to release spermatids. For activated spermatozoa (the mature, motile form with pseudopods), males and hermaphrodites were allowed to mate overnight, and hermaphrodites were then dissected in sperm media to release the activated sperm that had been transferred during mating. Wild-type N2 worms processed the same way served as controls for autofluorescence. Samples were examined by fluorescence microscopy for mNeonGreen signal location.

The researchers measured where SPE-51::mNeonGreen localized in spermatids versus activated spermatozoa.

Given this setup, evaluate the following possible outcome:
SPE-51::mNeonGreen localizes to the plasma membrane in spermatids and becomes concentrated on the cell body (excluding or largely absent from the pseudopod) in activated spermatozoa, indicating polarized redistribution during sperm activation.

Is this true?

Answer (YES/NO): NO